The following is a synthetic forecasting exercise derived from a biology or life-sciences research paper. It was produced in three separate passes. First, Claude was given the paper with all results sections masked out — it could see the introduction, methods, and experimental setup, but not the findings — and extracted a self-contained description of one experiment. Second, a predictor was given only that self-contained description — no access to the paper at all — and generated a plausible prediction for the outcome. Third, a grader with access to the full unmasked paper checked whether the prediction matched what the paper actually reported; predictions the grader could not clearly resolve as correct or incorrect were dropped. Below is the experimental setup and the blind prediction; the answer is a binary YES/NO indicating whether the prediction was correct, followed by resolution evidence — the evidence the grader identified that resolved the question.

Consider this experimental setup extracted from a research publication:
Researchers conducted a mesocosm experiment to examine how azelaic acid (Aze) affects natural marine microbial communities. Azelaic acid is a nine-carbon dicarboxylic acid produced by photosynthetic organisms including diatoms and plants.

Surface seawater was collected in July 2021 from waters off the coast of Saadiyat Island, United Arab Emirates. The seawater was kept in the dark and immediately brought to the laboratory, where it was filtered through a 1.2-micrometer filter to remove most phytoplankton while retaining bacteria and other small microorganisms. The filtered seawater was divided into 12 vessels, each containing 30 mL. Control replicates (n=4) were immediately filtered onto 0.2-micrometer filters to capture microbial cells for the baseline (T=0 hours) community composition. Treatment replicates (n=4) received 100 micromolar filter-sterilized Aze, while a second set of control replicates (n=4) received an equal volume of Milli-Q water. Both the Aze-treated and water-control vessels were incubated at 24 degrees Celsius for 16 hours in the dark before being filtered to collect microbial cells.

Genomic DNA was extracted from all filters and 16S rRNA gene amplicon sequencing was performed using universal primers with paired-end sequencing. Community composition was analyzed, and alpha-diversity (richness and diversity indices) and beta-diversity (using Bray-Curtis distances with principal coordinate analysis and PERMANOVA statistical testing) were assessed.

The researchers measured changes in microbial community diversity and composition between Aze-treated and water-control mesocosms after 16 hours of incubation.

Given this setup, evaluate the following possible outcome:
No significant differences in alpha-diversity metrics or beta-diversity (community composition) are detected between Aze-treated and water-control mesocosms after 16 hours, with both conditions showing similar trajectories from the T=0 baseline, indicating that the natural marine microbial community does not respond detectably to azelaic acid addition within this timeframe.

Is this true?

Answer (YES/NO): NO